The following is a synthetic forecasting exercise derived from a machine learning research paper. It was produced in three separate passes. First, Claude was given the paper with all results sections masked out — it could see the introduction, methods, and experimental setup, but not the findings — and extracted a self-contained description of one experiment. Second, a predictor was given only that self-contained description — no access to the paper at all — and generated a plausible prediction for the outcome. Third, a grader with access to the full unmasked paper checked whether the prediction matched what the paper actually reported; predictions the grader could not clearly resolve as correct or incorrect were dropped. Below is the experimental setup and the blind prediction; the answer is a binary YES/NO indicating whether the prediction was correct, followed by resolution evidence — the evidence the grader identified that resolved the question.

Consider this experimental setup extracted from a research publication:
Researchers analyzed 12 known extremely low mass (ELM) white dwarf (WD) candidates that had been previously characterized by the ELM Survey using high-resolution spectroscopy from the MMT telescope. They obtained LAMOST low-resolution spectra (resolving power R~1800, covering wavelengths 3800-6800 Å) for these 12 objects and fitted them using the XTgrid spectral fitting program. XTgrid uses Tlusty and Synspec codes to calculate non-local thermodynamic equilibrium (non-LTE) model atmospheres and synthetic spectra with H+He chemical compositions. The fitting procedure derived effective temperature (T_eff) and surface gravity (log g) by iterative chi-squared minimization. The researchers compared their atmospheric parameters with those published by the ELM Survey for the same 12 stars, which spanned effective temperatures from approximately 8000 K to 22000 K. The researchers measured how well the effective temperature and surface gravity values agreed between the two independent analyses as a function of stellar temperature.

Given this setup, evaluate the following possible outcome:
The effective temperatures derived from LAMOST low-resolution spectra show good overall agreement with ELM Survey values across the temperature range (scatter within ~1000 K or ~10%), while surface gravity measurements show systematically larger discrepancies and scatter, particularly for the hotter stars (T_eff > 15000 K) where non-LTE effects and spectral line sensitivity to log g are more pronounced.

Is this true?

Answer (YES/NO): NO